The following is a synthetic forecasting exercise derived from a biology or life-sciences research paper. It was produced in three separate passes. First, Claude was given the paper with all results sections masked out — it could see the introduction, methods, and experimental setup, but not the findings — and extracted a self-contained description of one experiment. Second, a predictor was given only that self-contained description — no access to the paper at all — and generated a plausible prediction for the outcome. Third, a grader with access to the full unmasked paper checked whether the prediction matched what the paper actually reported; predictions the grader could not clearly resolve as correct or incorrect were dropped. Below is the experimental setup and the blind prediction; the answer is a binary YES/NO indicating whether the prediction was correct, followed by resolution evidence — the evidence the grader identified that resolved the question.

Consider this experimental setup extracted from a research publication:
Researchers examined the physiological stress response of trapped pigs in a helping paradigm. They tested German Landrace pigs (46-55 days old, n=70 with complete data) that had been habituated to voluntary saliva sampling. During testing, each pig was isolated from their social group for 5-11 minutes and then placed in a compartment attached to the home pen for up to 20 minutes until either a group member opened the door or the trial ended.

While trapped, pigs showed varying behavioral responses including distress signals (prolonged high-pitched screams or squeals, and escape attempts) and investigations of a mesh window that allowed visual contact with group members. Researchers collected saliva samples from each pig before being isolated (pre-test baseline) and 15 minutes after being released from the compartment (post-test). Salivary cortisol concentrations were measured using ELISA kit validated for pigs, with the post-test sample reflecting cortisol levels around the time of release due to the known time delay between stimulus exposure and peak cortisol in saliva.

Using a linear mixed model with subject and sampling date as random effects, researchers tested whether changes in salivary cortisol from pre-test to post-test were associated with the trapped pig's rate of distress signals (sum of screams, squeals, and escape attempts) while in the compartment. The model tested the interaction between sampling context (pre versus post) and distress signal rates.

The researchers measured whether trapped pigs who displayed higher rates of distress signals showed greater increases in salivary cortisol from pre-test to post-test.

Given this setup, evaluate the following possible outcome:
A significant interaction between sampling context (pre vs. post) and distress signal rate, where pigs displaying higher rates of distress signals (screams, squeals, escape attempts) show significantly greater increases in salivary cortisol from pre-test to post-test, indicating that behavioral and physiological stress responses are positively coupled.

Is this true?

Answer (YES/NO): NO